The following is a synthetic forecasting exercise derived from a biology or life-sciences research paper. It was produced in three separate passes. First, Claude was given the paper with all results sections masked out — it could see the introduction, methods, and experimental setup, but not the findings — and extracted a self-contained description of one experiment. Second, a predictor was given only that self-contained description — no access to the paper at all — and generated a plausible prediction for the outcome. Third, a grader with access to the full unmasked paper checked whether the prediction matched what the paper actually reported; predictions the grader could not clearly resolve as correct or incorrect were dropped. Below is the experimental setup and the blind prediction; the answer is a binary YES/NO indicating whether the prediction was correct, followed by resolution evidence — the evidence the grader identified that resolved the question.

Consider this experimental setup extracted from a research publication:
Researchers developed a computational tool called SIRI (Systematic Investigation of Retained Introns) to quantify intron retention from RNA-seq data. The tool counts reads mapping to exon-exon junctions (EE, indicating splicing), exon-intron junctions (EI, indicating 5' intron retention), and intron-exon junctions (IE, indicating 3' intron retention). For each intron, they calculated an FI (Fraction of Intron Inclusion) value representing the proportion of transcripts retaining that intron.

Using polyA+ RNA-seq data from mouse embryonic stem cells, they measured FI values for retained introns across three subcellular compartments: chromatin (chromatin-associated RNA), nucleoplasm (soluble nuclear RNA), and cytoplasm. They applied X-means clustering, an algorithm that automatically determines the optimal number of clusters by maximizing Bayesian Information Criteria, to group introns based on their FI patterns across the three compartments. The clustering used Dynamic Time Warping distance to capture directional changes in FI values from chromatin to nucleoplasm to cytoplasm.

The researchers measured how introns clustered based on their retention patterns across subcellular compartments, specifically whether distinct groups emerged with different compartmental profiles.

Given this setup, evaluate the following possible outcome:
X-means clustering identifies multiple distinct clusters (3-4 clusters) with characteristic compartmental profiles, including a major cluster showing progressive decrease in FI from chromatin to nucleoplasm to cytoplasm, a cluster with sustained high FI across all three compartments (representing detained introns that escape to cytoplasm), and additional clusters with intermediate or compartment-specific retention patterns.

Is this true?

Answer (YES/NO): NO